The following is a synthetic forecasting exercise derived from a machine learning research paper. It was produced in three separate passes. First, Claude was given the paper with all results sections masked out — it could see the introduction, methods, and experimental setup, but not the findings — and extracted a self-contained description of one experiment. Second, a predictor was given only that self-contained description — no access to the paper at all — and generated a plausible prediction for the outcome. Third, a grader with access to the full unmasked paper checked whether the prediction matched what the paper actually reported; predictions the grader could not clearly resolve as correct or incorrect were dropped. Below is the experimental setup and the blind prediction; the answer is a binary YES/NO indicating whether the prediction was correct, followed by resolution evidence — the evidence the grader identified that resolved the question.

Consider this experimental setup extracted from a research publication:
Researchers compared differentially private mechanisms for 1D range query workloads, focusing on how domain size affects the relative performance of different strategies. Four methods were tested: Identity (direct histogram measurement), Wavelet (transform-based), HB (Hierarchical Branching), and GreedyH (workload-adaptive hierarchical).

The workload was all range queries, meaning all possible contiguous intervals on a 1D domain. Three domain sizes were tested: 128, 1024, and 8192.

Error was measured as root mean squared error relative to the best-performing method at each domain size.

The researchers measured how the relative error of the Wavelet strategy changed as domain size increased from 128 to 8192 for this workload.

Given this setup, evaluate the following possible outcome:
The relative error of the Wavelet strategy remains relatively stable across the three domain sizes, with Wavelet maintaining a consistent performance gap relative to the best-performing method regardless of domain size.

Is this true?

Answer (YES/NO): YES